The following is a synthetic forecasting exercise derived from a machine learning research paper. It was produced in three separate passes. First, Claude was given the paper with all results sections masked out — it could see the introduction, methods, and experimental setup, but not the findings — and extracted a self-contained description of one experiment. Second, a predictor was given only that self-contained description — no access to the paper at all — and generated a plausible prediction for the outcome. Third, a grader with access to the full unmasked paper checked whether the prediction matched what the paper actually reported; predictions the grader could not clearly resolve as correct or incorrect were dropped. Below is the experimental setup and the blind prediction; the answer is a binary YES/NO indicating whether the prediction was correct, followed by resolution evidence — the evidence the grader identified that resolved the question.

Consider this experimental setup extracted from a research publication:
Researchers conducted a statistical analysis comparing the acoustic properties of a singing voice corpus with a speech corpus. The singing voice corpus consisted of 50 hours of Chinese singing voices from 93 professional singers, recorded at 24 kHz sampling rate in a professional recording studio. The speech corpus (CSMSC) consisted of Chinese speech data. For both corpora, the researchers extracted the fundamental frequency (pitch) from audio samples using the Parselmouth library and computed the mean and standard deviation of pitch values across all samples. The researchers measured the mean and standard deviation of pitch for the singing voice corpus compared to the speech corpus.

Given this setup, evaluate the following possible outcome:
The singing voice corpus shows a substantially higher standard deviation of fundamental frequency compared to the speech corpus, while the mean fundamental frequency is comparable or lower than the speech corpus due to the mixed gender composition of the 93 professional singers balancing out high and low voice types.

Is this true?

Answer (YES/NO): NO